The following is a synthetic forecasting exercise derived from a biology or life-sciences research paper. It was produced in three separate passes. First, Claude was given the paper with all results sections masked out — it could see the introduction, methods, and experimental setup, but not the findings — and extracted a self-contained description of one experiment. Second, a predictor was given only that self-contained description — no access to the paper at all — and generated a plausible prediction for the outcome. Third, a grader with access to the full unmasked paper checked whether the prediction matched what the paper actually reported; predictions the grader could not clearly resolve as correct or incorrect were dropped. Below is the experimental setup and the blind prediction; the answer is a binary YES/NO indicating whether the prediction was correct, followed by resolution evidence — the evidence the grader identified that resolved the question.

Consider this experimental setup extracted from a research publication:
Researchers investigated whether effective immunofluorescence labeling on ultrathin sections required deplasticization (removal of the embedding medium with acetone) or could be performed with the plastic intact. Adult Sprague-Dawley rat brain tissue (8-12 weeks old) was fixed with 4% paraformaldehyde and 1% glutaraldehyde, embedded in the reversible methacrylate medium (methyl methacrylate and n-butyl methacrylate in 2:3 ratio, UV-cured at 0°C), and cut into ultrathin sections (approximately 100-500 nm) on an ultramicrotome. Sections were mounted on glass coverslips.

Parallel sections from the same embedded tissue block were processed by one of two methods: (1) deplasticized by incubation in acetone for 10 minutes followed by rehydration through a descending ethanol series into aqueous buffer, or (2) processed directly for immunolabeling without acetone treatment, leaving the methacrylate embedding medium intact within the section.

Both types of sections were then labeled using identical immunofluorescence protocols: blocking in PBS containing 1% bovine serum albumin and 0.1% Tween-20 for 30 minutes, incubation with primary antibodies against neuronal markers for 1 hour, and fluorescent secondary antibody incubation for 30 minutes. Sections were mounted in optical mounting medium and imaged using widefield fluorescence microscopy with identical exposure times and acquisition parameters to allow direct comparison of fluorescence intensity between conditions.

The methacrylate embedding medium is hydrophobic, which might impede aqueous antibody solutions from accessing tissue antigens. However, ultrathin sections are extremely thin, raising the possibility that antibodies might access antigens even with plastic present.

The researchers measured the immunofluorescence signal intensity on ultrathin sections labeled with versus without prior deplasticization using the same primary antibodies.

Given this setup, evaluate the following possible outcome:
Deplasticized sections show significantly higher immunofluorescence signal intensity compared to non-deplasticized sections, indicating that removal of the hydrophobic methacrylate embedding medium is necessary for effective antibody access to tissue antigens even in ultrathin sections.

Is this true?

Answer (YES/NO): YES